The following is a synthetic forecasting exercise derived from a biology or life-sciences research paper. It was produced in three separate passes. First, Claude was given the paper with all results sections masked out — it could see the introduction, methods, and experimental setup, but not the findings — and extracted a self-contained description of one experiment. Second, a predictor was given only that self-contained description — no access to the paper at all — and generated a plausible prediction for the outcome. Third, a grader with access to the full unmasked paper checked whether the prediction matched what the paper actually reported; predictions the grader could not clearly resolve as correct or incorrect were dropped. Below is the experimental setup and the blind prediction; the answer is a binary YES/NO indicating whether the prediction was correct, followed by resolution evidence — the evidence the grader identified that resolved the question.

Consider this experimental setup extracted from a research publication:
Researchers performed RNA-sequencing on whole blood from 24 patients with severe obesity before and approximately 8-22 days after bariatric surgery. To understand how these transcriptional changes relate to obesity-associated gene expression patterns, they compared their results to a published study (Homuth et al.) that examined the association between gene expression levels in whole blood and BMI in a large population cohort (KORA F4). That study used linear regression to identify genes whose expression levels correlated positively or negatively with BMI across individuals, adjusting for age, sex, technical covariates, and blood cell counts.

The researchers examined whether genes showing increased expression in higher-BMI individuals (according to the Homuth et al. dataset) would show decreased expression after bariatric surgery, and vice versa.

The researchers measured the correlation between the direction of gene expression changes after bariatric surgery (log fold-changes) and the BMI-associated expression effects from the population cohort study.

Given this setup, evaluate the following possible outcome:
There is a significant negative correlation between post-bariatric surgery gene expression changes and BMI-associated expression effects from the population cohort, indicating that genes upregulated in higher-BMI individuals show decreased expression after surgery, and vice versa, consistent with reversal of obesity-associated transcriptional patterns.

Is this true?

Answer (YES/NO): YES